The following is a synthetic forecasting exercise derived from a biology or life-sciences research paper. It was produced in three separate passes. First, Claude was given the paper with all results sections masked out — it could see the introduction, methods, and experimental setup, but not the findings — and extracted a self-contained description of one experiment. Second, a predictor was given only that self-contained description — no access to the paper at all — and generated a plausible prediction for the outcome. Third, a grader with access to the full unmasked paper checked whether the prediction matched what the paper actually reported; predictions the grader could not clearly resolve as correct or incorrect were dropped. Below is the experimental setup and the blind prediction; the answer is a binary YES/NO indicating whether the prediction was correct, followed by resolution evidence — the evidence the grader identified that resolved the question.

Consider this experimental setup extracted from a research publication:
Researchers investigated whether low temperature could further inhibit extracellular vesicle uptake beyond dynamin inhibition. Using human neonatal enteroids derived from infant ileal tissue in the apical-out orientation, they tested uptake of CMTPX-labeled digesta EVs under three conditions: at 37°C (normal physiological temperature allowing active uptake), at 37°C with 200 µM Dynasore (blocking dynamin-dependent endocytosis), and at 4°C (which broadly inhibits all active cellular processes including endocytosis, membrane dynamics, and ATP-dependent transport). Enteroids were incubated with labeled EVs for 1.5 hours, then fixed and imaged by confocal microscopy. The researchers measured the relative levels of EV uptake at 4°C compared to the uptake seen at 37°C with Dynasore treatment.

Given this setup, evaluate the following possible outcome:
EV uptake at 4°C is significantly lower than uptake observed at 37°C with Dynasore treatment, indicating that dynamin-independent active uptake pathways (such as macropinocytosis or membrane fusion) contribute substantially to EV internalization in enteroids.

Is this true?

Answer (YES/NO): YES